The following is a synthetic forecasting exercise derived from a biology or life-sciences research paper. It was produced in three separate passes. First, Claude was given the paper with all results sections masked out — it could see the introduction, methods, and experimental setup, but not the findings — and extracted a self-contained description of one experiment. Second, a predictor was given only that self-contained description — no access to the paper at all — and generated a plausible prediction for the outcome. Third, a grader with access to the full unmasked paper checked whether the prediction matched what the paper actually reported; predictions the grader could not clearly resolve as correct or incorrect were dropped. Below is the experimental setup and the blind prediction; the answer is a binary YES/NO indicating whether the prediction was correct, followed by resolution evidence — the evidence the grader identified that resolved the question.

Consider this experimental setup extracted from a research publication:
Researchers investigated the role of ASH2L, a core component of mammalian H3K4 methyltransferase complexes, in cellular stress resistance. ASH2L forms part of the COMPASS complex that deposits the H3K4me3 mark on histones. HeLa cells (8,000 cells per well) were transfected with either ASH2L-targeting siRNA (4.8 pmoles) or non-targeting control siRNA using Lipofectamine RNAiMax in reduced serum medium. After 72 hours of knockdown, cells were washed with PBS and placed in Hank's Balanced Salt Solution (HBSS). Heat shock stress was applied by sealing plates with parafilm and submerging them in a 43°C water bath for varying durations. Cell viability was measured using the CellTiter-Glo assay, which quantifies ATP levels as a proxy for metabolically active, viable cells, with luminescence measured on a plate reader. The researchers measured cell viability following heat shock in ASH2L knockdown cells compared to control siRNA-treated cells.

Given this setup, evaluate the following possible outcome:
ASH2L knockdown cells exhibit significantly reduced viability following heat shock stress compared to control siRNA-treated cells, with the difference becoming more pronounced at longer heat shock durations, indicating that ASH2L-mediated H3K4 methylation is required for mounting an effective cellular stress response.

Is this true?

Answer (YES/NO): NO